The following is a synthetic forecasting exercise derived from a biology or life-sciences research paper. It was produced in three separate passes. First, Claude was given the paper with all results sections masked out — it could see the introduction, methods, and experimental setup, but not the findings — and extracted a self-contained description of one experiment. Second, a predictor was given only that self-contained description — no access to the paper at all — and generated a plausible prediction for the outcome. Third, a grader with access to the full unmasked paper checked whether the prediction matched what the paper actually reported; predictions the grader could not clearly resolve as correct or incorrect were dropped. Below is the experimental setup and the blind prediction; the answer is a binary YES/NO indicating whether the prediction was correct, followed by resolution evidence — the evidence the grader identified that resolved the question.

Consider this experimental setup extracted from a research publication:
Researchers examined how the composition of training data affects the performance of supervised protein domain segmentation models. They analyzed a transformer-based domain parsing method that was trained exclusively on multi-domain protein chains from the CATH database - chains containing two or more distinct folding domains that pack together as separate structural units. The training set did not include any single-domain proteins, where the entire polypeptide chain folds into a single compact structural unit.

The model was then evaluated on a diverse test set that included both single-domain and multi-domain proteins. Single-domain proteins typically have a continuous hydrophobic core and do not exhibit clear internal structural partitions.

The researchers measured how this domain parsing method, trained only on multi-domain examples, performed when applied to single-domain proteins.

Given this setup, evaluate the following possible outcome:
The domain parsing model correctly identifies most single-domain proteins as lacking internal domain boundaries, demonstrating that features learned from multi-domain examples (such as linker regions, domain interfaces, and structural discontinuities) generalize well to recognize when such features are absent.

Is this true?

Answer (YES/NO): NO